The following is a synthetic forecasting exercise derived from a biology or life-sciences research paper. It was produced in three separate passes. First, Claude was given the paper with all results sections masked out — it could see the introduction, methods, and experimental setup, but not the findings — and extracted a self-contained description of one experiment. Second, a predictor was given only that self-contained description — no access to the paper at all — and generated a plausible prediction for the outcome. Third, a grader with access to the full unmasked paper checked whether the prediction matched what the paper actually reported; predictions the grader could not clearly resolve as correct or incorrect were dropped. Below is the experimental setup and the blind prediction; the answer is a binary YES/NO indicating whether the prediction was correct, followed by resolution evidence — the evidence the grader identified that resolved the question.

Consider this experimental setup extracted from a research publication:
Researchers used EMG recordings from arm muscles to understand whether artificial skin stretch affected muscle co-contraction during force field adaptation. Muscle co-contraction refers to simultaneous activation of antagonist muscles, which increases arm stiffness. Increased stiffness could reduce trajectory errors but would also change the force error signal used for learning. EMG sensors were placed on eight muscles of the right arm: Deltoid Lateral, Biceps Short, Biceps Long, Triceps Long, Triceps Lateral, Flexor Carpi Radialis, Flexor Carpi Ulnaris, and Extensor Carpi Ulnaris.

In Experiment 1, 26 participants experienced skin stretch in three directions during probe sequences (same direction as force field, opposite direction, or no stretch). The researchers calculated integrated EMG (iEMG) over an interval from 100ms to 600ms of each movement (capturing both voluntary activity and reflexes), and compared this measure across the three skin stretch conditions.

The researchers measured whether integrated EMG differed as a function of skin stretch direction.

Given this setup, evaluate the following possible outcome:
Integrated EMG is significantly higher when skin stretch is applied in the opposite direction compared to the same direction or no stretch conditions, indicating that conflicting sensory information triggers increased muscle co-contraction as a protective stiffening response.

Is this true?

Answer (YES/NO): NO